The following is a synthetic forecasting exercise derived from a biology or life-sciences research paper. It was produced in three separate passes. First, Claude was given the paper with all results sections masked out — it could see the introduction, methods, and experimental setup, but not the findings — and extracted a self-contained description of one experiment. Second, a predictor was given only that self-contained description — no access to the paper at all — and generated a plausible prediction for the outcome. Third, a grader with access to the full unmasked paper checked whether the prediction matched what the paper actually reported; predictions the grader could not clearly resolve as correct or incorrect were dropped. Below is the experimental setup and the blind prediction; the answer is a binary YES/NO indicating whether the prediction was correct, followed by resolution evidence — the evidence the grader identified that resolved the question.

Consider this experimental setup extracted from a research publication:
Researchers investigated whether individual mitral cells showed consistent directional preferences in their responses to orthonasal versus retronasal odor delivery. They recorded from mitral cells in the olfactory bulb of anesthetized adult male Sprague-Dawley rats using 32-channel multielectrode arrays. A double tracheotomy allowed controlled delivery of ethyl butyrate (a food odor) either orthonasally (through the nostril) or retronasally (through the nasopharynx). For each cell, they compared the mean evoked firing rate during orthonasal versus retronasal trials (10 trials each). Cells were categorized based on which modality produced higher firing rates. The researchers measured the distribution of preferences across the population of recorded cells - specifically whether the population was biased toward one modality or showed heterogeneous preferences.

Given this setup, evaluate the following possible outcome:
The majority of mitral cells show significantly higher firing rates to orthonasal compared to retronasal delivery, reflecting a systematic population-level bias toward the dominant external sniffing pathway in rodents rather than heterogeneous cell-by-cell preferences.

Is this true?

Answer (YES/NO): NO